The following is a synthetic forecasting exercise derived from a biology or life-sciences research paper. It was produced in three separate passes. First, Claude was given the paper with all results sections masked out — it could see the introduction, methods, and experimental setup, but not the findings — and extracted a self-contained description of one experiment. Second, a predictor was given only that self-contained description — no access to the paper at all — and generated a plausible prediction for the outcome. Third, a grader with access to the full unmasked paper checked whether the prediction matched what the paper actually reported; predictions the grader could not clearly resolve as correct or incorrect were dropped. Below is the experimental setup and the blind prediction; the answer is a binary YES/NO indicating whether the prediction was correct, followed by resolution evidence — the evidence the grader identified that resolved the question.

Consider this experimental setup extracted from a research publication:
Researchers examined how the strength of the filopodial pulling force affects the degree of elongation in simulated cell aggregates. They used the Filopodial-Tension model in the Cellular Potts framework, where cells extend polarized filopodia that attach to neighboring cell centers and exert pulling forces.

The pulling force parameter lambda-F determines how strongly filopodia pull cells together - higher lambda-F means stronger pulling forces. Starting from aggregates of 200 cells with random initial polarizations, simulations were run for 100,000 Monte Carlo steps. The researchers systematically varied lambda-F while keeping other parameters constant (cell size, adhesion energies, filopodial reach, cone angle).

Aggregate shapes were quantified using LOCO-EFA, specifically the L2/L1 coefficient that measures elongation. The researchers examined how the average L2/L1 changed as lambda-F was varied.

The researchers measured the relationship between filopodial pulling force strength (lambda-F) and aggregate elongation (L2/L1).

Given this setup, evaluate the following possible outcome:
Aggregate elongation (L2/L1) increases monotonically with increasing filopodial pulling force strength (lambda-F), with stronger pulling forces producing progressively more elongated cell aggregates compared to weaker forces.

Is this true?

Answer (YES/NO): YES